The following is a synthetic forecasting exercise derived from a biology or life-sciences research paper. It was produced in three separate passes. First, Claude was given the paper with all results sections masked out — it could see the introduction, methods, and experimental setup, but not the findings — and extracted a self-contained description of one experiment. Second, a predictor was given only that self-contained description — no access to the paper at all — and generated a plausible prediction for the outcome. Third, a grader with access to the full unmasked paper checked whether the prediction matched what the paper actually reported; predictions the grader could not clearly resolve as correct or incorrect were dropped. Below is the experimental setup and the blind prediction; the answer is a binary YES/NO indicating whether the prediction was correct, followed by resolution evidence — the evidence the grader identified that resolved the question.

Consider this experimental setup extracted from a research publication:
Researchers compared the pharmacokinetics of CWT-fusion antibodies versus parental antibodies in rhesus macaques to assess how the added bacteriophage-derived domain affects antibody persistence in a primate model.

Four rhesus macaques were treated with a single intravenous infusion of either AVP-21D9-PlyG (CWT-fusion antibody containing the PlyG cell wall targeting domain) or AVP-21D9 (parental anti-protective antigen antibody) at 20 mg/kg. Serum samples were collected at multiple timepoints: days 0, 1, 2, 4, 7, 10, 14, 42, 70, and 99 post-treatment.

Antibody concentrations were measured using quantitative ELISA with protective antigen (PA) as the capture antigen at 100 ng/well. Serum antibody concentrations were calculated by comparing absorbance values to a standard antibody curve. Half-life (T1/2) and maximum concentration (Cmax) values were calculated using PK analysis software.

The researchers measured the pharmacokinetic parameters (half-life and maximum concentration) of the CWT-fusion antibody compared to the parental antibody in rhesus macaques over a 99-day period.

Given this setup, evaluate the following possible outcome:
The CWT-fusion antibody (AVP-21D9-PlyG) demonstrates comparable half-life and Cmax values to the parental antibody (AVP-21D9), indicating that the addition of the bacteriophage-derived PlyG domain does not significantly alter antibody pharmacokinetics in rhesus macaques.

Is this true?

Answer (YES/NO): NO